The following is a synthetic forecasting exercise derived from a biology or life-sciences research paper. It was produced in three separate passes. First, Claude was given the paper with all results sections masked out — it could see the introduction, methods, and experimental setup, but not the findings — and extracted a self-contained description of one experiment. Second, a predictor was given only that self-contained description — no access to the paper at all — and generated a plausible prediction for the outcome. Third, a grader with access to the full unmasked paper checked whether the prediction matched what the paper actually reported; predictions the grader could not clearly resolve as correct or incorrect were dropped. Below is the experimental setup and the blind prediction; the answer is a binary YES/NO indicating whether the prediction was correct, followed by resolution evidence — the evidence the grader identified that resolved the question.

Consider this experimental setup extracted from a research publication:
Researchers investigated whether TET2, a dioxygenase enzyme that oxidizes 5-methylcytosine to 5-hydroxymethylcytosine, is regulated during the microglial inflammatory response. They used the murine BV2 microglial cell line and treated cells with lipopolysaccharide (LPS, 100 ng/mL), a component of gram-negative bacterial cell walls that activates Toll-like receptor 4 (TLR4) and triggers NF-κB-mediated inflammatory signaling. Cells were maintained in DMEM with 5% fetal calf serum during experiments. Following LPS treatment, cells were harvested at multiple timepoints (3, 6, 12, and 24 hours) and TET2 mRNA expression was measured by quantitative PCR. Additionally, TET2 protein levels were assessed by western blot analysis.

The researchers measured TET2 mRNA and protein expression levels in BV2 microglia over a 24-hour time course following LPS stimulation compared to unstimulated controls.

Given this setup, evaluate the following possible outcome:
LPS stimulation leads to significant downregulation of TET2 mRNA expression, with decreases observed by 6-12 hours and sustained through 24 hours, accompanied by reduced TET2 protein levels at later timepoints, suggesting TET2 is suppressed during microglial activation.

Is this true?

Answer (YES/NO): NO